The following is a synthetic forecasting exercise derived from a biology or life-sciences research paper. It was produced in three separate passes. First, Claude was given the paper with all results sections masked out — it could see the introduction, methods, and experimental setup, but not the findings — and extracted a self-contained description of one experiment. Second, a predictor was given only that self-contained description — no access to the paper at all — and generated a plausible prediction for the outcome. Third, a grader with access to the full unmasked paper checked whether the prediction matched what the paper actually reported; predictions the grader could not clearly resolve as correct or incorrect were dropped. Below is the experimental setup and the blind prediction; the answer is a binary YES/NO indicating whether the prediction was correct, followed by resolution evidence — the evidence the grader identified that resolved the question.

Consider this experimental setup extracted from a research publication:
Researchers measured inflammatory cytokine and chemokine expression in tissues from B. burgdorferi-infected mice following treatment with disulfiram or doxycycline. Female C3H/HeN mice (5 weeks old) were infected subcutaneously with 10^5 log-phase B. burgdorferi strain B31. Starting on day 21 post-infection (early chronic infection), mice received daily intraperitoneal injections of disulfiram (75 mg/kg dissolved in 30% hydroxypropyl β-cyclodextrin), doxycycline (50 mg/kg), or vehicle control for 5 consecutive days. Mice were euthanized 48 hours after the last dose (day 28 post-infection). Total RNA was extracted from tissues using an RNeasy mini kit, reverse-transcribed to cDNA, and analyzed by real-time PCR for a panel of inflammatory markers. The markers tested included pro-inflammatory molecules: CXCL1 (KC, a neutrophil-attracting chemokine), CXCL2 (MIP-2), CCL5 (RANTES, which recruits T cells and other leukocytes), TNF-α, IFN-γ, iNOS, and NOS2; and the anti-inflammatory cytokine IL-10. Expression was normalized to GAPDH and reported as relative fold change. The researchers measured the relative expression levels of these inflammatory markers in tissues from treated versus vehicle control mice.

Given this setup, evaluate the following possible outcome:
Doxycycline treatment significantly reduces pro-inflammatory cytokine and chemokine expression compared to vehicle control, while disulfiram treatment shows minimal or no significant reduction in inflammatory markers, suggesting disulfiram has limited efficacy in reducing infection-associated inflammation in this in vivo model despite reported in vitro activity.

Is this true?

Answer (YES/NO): NO